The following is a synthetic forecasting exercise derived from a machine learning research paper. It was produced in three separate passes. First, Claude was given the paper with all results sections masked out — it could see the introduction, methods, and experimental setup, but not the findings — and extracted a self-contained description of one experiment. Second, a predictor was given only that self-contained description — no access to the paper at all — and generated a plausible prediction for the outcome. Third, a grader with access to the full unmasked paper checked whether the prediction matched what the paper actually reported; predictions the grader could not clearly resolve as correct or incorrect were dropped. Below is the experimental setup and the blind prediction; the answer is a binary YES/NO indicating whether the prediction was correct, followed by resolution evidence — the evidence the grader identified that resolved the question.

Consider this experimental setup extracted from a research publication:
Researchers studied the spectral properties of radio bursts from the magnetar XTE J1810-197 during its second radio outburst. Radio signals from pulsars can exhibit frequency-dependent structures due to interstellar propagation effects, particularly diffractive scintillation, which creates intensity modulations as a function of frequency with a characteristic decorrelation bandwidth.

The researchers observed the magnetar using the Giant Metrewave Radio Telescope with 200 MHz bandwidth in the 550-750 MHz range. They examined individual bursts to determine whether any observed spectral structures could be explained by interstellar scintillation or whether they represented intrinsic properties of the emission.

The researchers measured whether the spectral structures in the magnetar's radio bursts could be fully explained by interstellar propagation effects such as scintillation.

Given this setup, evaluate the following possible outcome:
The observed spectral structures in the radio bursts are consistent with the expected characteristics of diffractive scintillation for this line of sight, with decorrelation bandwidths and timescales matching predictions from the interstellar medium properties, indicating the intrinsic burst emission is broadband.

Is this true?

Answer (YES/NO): NO